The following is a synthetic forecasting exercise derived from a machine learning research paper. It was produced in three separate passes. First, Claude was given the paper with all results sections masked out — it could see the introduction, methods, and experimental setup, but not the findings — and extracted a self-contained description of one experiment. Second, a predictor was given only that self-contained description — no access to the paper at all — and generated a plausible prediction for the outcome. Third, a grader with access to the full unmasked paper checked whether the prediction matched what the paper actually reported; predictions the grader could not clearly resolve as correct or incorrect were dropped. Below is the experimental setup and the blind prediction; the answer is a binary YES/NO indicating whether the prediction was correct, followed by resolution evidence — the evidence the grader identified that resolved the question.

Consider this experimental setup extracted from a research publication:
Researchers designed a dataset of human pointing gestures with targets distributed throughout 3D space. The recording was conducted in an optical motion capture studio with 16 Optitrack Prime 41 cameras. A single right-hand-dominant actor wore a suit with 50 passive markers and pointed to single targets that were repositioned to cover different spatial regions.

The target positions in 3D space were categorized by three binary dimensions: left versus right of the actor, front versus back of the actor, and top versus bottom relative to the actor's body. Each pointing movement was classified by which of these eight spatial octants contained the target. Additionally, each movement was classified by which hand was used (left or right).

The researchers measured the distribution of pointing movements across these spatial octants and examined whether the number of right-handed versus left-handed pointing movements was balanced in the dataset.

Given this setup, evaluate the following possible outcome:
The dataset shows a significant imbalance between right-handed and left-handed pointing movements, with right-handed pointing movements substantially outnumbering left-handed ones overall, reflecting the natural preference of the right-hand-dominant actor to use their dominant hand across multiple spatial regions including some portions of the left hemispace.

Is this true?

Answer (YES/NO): YES